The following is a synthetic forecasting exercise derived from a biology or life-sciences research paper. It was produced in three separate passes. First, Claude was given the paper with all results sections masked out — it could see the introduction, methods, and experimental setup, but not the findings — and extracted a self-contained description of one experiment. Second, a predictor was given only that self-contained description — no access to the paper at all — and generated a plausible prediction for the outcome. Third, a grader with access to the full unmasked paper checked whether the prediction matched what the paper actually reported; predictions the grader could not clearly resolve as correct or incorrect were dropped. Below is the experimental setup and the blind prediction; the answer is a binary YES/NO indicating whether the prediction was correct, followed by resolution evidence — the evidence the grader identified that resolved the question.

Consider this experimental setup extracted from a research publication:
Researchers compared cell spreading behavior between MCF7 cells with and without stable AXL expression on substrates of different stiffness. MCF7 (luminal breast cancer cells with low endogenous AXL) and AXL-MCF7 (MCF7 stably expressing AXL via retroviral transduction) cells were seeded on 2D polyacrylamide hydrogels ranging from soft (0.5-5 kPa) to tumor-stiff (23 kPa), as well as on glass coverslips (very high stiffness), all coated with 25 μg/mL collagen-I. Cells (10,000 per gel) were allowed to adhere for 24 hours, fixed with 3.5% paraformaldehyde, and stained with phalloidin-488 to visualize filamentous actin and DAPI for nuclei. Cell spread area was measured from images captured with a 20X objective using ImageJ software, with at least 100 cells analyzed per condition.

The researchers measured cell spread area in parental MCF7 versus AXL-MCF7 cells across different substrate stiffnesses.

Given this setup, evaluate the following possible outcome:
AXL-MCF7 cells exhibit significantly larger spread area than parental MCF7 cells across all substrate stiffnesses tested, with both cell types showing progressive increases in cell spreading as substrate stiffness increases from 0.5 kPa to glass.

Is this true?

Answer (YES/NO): NO